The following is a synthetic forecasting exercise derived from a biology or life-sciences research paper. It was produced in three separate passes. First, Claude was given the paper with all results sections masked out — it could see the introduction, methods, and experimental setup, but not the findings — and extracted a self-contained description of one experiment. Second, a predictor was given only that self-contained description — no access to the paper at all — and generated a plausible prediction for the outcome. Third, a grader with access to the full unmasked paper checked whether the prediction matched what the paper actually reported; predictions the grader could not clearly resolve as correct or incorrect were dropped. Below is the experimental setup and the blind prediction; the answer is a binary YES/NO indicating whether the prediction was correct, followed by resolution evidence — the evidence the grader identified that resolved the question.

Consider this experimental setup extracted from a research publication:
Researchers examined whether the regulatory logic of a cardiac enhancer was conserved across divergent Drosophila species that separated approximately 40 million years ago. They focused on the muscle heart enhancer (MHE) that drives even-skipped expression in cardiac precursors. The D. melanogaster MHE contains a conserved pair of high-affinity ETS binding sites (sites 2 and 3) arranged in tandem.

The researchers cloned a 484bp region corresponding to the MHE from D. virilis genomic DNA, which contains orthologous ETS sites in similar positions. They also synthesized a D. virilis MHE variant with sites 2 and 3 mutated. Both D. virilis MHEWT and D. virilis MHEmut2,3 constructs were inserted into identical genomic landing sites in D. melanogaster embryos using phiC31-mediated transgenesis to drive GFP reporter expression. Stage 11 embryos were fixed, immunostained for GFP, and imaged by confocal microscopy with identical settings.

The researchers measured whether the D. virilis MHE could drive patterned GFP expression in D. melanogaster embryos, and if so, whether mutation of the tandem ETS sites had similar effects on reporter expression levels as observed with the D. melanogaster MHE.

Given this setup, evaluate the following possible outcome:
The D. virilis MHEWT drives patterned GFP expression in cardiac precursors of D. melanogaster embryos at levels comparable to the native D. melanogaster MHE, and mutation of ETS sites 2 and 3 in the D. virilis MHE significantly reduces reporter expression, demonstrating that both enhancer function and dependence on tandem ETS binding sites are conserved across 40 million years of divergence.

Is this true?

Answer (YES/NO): NO